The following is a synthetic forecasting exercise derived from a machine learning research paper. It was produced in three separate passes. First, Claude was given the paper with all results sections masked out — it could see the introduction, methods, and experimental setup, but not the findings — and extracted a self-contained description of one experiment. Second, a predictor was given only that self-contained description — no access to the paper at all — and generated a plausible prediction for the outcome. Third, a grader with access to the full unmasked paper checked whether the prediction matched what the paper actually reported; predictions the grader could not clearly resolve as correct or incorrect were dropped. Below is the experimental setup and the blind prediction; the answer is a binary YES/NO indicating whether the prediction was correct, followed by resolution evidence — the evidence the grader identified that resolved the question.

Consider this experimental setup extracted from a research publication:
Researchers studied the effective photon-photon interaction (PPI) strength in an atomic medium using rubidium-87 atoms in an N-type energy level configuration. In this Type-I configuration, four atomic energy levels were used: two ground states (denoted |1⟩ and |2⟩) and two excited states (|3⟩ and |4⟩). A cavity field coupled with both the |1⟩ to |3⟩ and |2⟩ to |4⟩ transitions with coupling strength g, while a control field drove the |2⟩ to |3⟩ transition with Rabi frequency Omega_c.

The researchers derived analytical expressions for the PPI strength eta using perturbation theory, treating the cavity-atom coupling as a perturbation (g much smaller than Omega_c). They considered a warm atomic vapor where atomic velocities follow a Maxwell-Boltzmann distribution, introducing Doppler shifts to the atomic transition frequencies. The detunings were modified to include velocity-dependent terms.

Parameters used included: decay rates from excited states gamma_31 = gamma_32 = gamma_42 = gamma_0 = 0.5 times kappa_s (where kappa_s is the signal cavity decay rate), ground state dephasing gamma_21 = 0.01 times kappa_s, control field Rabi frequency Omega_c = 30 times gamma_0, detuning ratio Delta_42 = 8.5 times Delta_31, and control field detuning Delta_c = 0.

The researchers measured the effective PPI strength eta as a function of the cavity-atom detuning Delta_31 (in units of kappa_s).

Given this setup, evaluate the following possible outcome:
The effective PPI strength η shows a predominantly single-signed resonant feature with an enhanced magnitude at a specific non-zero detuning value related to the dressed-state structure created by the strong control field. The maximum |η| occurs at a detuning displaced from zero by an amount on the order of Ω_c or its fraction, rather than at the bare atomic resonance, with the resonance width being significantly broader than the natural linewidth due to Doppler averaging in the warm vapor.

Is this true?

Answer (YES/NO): NO